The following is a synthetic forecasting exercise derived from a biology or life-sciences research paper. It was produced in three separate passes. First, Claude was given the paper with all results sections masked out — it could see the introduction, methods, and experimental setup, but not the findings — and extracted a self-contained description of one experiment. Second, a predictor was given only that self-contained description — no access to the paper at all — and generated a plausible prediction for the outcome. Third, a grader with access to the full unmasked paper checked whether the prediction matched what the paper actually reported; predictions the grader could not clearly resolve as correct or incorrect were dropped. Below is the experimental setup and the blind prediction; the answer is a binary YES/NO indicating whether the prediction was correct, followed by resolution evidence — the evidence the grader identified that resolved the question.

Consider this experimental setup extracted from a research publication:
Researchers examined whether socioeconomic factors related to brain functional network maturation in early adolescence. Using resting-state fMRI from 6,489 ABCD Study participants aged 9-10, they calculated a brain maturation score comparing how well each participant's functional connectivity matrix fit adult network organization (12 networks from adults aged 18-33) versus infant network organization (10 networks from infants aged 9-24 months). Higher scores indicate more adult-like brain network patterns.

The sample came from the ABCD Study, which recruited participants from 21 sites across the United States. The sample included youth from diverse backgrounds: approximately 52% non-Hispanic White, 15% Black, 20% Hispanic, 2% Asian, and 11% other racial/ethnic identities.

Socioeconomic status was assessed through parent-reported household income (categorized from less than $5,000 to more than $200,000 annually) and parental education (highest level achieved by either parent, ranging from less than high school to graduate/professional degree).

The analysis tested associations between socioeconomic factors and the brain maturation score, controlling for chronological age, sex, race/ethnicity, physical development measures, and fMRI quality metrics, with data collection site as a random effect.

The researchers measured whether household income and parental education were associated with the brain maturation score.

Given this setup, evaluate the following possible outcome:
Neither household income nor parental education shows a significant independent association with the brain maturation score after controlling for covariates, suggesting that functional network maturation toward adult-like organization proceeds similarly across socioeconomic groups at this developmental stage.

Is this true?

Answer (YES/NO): NO